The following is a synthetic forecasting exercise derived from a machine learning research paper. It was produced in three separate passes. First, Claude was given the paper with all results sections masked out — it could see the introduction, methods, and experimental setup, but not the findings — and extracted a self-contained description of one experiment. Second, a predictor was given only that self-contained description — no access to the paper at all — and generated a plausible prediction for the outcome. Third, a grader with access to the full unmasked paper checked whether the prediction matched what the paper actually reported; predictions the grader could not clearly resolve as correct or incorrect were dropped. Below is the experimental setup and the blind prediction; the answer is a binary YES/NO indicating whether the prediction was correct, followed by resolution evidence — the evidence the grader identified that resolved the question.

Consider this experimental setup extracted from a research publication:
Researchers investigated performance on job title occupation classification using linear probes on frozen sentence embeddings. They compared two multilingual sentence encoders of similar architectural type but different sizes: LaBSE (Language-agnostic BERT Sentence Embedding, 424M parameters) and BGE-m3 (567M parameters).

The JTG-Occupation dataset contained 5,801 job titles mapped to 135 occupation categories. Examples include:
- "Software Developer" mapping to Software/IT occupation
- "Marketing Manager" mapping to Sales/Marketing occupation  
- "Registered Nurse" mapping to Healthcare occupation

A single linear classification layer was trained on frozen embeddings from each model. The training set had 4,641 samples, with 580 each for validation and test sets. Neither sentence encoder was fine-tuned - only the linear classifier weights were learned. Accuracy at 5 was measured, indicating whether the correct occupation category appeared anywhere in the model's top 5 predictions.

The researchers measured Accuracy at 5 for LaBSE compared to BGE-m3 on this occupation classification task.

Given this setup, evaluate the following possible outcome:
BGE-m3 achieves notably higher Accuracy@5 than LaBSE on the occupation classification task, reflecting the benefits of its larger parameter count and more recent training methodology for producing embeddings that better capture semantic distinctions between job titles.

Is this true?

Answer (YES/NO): YES